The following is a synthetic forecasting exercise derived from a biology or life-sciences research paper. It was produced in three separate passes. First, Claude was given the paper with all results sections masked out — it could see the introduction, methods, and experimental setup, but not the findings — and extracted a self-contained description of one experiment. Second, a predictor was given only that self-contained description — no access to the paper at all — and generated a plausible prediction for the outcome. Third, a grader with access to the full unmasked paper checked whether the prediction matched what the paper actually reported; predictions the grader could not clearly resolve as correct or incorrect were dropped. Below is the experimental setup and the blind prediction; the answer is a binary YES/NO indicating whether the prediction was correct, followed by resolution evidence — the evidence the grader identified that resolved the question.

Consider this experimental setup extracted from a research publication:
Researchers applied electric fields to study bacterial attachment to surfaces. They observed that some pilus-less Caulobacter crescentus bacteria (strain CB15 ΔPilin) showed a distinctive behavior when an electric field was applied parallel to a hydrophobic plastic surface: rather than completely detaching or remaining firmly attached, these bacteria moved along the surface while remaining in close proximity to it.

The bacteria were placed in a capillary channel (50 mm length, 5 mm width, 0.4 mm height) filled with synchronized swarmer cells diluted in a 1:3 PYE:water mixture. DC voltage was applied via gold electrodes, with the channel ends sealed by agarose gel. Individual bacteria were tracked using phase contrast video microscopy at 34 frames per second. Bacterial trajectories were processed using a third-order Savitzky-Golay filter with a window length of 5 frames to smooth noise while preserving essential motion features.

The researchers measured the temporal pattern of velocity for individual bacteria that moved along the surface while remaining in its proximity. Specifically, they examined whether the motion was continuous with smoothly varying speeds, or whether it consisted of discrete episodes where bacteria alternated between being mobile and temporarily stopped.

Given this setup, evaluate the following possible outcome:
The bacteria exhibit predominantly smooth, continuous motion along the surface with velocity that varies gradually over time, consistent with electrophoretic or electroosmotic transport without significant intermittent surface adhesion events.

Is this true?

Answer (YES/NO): NO